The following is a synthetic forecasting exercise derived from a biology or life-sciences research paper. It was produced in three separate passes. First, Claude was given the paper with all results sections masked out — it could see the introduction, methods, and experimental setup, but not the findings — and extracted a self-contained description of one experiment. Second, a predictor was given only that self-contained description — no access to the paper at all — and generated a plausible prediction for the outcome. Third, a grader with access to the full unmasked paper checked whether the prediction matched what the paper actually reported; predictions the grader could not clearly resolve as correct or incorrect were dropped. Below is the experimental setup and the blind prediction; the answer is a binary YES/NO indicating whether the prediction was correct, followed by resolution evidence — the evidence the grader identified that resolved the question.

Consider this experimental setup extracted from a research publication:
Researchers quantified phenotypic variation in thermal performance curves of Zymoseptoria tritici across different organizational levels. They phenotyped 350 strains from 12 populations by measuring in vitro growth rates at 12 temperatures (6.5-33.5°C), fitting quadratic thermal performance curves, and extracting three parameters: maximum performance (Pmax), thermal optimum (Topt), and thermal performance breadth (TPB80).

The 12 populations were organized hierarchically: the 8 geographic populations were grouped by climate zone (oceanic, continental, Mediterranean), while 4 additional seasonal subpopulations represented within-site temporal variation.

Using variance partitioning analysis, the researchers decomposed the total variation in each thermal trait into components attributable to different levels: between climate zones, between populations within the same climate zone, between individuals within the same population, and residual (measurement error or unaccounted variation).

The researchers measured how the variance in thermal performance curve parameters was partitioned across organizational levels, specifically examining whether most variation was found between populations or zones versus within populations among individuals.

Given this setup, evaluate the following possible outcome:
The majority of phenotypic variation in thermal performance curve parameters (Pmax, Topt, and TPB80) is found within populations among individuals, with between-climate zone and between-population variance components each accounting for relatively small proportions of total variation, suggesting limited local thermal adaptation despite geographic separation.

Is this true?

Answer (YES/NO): NO